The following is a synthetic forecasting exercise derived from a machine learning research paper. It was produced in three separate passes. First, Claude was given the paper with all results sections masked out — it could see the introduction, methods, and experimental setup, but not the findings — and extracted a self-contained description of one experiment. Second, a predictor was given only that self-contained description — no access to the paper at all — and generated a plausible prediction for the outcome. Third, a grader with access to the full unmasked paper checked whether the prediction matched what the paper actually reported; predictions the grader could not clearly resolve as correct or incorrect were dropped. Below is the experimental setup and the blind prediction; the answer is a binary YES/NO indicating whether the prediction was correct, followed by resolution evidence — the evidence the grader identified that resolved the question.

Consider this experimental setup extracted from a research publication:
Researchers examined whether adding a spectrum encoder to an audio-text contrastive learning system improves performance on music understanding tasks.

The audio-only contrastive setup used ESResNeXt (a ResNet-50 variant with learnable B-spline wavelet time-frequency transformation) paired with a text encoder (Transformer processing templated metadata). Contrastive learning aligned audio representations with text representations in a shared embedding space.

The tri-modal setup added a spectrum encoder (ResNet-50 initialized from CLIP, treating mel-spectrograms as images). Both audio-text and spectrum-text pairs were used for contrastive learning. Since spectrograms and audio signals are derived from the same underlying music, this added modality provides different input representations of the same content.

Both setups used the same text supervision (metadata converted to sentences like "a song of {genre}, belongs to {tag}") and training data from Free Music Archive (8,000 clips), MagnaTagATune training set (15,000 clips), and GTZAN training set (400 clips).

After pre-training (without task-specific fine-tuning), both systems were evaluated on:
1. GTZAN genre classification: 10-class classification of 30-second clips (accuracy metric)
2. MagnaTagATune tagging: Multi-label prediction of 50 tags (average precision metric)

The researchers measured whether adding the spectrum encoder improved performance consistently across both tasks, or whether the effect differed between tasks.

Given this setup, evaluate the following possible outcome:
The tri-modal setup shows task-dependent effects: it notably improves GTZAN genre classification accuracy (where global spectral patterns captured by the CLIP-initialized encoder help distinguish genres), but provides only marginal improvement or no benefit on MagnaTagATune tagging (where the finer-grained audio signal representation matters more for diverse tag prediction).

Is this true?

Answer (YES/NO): NO